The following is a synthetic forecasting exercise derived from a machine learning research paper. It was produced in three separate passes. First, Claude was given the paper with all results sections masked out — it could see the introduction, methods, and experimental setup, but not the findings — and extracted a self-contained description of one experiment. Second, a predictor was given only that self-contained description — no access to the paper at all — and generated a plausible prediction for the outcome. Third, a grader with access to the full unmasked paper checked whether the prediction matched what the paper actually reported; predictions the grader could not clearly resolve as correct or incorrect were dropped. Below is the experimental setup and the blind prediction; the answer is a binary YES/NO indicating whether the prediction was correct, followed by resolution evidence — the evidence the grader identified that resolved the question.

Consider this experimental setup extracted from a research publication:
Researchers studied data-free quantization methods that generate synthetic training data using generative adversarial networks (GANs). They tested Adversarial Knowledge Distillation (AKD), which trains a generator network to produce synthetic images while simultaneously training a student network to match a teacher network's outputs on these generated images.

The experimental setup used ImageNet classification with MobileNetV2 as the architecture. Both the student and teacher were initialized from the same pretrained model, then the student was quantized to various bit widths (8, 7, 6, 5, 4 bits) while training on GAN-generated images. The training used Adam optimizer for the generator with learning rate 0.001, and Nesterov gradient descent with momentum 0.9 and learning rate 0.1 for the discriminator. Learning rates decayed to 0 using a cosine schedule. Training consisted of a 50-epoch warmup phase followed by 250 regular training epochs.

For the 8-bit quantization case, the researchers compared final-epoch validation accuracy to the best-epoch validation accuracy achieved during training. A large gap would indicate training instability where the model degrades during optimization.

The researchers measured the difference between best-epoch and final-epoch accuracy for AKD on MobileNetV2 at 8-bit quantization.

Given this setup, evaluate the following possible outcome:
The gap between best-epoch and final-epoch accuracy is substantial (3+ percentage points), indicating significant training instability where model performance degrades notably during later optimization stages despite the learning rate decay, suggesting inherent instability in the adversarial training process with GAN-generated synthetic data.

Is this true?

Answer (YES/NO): NO